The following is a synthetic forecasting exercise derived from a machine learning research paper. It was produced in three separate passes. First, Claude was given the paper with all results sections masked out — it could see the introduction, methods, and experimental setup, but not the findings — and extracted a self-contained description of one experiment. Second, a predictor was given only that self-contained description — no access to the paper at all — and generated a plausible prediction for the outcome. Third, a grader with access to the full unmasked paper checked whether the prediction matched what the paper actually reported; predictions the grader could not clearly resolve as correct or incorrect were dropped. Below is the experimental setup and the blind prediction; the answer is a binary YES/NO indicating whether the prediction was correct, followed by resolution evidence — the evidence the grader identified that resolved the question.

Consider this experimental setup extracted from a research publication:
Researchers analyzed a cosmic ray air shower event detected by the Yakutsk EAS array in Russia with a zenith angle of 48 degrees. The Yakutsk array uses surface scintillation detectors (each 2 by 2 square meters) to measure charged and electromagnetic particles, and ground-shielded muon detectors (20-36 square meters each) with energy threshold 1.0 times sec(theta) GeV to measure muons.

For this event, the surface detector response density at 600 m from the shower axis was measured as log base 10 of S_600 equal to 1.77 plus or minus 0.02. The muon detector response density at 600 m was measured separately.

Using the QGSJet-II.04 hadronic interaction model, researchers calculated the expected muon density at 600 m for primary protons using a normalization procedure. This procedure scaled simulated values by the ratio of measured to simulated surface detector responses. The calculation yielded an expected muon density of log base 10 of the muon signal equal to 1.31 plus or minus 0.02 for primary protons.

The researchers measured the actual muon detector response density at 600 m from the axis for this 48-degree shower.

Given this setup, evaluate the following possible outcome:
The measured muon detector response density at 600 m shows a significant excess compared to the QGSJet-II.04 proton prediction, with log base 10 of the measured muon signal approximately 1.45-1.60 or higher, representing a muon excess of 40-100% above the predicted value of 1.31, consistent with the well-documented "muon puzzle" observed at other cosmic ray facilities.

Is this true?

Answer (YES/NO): NO